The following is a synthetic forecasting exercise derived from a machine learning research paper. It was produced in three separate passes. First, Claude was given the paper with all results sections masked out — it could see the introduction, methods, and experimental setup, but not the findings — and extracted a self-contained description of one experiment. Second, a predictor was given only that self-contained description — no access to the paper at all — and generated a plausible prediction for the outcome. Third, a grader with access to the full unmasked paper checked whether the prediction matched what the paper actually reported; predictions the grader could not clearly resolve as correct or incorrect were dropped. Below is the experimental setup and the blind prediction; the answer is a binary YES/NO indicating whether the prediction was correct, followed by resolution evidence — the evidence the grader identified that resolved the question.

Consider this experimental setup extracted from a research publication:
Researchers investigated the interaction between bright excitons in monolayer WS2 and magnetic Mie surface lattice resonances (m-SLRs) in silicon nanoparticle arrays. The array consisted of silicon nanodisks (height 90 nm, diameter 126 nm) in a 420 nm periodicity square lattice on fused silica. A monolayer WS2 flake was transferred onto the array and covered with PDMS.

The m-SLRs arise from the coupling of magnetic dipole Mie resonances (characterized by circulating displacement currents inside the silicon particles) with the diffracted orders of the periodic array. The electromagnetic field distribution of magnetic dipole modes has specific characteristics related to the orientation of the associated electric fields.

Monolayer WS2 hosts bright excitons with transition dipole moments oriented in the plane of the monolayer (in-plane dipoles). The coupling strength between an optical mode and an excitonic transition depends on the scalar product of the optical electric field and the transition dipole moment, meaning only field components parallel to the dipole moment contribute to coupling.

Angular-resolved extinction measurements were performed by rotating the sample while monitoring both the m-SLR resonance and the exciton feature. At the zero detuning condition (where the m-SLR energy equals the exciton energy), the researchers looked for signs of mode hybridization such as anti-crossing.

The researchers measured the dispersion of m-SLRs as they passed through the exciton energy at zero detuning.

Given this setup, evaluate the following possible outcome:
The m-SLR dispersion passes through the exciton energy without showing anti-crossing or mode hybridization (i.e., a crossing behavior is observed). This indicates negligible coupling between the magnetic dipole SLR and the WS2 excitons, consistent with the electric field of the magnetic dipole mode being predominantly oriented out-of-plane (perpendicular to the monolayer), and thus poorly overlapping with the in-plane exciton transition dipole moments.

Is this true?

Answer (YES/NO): YES